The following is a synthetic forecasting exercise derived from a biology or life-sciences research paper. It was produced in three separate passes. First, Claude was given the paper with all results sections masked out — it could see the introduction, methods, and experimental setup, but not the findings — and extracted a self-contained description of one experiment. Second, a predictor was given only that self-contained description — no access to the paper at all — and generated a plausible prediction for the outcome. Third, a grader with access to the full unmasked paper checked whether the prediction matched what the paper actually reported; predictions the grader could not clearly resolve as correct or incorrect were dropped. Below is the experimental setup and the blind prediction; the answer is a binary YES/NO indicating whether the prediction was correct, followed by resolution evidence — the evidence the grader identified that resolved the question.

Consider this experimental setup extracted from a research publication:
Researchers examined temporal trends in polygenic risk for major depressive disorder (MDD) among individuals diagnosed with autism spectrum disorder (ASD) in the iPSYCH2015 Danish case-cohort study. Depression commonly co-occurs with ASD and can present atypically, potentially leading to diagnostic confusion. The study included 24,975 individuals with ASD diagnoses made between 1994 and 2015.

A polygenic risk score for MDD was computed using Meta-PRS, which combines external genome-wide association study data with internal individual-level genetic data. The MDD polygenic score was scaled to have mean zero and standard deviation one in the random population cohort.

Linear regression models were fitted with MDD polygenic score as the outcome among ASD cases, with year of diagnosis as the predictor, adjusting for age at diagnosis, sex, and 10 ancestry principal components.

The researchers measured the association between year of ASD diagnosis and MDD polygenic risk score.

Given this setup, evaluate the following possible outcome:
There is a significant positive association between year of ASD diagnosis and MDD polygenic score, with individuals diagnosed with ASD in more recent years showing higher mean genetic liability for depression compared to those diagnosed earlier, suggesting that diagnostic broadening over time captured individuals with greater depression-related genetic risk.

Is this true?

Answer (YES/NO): NO